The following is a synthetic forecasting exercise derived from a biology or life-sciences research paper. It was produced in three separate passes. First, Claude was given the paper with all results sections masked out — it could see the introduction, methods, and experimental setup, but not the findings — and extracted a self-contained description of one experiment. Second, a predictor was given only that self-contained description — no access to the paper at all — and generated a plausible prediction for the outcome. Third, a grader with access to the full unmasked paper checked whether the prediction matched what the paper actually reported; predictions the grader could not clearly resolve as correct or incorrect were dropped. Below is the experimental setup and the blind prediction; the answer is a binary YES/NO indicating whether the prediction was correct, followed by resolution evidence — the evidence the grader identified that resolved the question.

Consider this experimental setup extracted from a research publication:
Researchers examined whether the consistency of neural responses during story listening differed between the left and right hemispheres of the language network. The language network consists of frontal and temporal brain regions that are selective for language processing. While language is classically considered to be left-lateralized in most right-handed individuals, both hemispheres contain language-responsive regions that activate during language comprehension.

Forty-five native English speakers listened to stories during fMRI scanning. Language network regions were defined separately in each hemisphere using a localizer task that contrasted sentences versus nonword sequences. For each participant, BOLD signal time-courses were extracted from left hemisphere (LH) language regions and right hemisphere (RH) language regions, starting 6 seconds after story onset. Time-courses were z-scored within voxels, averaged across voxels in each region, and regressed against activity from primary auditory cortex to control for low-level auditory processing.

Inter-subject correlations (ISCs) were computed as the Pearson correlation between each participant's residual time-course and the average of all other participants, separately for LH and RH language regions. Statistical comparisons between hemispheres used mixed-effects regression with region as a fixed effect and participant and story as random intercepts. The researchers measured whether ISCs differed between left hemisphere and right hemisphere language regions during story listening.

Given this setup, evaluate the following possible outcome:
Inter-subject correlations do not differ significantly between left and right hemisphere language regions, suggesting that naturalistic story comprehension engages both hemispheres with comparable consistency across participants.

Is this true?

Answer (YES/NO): NO